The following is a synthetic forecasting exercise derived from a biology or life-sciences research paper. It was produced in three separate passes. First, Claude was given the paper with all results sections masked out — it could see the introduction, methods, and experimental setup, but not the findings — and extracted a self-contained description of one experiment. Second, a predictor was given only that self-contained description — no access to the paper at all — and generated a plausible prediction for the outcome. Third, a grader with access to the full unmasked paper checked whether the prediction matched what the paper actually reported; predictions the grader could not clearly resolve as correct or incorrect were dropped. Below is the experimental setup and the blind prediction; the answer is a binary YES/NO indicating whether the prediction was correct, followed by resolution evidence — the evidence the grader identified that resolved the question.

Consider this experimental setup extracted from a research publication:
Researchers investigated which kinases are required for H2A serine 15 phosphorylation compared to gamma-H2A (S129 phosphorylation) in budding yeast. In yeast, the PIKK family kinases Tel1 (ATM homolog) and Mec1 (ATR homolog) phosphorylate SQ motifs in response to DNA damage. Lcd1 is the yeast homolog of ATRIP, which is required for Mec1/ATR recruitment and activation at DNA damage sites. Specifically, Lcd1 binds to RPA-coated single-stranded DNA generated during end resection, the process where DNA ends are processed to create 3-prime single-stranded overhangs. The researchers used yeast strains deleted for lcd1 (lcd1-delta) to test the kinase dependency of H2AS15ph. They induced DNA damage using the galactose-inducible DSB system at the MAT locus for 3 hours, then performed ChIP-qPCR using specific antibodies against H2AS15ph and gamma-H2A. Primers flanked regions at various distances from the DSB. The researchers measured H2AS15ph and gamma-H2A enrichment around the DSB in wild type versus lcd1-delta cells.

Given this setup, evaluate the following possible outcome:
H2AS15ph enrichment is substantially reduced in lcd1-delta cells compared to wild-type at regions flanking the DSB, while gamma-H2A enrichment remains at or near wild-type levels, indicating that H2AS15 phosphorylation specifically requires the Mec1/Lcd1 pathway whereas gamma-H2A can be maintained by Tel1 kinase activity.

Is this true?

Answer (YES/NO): NO